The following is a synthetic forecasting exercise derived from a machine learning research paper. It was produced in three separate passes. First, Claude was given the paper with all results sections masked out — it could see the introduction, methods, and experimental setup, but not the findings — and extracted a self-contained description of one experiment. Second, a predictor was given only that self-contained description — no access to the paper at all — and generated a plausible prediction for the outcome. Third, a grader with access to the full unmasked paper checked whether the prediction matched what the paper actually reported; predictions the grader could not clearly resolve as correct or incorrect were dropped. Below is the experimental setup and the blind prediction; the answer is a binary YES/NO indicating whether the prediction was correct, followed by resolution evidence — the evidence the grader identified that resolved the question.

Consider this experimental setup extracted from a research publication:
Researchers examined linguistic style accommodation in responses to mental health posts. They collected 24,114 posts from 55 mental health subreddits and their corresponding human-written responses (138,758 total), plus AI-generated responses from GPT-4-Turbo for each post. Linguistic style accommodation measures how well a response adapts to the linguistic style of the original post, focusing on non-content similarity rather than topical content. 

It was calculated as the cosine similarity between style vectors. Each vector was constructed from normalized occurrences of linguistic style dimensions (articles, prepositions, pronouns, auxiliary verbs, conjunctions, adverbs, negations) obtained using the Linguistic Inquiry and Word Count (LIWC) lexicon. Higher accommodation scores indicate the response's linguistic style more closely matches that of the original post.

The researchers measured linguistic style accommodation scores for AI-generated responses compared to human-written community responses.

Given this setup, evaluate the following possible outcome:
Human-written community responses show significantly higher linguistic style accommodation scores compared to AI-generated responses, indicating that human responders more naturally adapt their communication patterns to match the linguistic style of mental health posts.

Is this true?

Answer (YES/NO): NO